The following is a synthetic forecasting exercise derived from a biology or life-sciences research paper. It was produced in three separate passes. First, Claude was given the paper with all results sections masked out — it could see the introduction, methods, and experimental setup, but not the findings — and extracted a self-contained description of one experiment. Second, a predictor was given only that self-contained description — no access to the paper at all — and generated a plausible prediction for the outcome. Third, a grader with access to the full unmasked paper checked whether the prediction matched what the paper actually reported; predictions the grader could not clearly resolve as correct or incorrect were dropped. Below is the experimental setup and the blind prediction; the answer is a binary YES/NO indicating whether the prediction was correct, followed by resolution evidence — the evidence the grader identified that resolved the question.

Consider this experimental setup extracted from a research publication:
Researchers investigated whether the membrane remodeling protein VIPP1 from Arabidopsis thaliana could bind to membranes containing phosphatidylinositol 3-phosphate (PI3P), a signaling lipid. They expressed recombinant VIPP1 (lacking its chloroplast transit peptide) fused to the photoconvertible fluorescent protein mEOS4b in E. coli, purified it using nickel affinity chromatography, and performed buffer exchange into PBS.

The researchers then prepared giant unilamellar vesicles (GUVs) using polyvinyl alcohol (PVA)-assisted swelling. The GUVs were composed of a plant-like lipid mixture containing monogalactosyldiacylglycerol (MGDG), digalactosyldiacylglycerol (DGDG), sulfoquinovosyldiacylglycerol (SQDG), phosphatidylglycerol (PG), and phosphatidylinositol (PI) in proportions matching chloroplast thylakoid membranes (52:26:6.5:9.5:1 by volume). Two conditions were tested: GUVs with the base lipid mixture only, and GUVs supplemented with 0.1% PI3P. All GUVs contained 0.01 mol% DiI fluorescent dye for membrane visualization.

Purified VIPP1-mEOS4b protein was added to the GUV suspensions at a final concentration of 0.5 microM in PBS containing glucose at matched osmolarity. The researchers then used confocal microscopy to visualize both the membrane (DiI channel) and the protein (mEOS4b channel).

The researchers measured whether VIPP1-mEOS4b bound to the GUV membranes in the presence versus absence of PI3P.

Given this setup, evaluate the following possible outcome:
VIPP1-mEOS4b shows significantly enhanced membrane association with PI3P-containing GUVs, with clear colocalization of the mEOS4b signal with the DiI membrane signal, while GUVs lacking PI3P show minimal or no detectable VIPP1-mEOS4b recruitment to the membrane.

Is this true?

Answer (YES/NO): YES